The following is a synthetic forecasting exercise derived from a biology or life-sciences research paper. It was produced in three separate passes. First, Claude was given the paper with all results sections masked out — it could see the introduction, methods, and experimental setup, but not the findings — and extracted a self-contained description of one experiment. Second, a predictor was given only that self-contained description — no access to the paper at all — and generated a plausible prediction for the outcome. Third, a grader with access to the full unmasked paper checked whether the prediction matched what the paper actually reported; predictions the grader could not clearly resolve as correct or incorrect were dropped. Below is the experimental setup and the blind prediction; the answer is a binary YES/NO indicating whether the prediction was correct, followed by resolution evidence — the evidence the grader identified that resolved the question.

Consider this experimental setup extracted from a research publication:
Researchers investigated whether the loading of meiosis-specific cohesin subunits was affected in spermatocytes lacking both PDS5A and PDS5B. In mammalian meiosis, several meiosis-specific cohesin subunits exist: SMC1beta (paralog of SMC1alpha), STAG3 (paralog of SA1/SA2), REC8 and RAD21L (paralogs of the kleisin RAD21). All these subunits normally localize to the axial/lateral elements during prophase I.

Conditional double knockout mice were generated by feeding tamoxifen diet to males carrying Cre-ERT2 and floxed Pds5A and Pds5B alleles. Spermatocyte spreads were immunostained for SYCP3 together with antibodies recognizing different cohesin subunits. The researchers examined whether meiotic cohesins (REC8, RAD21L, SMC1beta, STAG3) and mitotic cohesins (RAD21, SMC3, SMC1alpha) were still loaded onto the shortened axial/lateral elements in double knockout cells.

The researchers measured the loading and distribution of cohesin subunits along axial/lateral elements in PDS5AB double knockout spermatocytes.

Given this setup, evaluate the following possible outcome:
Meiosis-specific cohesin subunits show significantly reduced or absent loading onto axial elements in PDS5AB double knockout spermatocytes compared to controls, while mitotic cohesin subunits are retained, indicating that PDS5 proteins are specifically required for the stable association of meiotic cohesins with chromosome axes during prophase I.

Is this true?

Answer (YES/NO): NO